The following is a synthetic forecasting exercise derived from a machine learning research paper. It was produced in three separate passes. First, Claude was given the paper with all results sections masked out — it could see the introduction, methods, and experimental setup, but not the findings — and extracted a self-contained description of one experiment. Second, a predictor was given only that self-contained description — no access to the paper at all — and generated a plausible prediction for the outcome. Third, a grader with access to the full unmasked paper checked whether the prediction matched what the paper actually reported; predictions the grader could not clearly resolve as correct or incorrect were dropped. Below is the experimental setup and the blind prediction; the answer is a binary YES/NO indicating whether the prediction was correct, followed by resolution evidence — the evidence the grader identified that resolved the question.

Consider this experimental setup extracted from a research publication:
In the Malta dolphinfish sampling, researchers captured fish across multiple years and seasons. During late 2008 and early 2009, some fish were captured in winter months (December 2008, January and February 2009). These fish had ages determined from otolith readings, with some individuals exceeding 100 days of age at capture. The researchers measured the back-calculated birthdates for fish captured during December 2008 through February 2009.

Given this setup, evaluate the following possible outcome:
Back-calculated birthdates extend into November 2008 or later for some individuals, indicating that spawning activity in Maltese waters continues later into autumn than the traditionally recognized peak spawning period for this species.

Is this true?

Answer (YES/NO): NO